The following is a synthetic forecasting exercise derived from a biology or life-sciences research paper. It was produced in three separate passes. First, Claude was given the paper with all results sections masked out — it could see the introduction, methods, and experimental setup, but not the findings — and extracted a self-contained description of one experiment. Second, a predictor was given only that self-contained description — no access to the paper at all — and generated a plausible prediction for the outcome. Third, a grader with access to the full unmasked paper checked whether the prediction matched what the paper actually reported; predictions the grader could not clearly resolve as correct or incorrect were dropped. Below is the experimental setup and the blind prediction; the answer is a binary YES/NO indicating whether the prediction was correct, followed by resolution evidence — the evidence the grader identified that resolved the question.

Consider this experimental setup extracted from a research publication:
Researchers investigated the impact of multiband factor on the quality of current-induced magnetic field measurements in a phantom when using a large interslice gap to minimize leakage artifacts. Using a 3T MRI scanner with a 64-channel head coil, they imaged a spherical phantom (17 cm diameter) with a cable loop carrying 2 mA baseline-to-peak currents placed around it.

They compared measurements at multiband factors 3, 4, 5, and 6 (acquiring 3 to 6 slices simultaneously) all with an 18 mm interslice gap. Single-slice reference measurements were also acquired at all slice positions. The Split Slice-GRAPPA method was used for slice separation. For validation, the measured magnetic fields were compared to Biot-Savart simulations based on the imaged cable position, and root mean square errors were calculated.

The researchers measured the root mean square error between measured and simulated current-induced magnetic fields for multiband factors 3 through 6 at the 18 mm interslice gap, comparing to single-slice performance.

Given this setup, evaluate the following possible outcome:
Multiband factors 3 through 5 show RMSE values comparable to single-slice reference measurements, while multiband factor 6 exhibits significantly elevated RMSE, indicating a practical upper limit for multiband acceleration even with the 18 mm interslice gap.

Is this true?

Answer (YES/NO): NO